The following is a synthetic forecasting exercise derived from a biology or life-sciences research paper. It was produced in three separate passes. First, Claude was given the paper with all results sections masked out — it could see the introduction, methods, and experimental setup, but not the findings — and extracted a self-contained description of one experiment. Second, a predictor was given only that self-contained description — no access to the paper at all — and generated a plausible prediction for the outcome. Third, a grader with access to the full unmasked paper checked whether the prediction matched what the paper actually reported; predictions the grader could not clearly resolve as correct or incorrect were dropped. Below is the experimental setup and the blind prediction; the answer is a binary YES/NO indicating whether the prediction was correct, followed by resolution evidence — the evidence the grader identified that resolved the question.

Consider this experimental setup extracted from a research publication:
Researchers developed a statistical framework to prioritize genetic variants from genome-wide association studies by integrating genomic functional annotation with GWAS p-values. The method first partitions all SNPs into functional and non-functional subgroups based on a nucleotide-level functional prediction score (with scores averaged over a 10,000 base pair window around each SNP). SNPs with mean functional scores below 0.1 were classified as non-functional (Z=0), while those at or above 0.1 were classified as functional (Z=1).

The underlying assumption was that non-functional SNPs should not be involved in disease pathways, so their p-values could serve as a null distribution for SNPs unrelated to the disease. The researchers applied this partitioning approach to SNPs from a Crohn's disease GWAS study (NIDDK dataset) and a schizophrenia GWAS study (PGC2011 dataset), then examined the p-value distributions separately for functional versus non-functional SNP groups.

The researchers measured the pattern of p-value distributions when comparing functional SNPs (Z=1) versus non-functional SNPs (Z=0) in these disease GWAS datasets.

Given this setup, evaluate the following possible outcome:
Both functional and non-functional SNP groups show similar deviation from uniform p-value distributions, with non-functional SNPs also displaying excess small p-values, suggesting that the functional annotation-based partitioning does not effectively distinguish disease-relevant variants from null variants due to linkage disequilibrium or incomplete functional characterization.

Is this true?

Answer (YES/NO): NO